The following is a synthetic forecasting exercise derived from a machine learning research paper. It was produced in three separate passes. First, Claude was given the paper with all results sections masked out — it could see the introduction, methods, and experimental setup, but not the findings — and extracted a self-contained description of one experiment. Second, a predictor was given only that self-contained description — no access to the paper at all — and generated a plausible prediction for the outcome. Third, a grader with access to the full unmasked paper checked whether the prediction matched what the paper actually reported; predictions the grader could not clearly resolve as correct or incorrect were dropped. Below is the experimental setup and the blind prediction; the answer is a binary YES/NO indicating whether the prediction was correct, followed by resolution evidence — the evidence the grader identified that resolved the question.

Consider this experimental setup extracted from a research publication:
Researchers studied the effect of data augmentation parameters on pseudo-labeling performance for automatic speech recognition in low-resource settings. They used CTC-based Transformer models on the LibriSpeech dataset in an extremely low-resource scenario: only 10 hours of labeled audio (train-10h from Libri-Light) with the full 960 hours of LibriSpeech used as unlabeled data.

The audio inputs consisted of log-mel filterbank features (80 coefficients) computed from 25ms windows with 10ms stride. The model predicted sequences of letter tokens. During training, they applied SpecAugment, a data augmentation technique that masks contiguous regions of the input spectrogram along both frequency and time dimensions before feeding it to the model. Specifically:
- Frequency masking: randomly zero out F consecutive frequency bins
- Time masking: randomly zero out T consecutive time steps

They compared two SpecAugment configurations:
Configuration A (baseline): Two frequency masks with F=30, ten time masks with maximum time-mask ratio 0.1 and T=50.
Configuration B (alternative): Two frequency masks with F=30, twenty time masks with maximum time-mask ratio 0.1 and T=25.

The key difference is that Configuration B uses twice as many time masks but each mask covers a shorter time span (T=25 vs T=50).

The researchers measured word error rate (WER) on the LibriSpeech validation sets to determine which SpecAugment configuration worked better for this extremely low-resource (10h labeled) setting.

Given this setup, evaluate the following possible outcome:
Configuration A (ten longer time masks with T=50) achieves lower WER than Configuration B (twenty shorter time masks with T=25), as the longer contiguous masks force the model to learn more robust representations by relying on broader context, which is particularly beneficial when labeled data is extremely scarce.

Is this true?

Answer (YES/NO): NO